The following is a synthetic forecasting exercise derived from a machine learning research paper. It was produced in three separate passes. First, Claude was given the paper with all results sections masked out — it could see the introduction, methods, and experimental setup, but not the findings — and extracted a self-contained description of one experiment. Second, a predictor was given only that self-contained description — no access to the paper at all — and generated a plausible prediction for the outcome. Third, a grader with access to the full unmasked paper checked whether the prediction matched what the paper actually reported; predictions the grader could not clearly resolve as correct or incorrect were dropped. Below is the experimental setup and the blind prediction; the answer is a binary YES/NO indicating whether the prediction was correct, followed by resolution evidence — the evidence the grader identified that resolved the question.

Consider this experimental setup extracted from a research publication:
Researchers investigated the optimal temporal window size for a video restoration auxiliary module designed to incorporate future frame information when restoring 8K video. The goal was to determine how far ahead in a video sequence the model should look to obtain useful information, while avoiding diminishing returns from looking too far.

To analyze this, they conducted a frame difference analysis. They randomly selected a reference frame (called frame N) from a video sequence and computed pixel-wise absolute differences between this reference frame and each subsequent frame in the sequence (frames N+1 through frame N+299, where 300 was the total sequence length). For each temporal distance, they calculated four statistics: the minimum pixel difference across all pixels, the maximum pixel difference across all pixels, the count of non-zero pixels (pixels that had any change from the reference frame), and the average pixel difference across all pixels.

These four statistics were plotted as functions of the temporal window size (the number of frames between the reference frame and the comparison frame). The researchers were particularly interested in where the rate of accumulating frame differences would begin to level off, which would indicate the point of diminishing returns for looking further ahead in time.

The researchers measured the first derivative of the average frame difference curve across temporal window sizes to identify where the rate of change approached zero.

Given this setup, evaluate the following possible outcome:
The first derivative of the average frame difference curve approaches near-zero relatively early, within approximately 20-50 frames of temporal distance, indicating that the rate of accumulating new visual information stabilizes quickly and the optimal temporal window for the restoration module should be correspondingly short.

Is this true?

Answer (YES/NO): YES